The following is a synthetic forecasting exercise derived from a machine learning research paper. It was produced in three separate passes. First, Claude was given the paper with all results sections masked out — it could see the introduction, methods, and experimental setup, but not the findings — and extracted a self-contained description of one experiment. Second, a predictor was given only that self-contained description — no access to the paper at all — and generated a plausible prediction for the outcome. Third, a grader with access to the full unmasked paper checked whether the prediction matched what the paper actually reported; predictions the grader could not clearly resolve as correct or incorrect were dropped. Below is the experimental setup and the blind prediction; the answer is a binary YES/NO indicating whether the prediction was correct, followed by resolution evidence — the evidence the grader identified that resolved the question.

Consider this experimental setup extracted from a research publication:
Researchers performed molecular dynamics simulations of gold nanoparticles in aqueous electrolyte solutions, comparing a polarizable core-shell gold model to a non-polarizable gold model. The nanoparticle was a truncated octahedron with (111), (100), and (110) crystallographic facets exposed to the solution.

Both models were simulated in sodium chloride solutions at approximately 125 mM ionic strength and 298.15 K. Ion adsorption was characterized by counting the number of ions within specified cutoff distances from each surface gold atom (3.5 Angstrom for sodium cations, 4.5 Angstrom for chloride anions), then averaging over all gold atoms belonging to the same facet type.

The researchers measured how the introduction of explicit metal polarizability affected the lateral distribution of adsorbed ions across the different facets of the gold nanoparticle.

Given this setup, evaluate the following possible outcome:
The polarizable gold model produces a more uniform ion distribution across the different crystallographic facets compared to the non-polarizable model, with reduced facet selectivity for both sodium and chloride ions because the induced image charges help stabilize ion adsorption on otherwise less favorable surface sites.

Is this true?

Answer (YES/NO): NO